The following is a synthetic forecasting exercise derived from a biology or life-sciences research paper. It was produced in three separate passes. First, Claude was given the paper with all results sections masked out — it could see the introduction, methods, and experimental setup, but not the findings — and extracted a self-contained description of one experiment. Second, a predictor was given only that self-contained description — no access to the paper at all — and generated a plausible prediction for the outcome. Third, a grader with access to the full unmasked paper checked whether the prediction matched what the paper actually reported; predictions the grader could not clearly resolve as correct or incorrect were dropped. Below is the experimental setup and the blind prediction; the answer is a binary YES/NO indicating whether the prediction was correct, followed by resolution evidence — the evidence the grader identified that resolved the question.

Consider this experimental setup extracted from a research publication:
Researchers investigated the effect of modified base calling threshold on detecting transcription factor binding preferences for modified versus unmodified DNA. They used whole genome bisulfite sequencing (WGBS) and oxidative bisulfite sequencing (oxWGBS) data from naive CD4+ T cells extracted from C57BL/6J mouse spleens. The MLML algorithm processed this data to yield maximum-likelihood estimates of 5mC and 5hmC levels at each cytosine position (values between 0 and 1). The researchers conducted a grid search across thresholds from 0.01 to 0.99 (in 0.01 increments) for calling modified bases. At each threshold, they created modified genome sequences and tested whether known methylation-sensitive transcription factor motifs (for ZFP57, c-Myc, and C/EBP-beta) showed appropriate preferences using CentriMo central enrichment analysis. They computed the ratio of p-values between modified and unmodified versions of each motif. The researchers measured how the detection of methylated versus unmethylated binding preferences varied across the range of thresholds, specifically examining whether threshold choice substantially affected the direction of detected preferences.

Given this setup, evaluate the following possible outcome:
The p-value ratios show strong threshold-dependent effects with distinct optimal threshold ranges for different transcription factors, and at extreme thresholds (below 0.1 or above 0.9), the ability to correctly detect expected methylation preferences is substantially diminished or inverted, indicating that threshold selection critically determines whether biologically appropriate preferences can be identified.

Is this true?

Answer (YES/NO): NO